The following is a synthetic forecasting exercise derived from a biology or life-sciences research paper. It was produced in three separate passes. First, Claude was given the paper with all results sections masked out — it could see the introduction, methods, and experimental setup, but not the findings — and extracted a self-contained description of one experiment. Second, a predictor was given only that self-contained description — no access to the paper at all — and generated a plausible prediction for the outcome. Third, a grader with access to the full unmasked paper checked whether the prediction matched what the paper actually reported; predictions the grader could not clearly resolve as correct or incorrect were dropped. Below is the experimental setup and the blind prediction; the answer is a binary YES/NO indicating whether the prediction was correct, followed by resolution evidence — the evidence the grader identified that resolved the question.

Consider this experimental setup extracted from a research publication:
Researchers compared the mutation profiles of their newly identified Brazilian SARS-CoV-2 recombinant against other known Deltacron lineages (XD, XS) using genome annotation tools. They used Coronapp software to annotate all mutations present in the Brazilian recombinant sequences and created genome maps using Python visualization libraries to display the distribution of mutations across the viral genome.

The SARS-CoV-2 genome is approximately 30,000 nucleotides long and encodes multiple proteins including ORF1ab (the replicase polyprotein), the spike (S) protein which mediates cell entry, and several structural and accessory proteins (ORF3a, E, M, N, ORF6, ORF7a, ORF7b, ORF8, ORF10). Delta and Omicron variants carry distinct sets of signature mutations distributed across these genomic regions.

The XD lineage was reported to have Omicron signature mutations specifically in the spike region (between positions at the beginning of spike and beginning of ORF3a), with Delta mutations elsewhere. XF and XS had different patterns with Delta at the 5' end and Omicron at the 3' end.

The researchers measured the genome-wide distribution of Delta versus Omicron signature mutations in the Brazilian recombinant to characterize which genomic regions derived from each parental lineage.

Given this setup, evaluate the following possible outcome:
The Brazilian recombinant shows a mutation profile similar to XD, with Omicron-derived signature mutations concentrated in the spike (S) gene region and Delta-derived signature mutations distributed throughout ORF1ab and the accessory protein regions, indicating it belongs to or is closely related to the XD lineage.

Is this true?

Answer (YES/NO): NO